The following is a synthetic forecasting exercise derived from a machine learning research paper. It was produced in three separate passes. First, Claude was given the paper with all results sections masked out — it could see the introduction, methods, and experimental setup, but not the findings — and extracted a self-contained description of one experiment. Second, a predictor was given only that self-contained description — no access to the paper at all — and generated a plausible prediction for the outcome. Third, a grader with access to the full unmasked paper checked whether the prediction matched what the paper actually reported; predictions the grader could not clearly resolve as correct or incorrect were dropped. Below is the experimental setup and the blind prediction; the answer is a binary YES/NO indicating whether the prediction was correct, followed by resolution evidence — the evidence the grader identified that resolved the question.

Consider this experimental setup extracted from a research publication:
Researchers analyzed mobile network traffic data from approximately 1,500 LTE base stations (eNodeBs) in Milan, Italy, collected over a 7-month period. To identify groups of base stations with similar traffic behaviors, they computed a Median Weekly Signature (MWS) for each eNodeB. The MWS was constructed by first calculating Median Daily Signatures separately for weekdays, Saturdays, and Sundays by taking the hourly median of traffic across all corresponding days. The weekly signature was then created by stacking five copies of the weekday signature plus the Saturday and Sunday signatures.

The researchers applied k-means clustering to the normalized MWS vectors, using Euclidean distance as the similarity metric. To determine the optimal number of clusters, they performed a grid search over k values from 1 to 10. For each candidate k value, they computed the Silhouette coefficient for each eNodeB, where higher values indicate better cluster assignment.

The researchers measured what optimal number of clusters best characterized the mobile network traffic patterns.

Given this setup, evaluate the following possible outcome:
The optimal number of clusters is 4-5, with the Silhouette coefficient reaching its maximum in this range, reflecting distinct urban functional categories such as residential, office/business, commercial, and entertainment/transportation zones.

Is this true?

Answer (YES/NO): YES